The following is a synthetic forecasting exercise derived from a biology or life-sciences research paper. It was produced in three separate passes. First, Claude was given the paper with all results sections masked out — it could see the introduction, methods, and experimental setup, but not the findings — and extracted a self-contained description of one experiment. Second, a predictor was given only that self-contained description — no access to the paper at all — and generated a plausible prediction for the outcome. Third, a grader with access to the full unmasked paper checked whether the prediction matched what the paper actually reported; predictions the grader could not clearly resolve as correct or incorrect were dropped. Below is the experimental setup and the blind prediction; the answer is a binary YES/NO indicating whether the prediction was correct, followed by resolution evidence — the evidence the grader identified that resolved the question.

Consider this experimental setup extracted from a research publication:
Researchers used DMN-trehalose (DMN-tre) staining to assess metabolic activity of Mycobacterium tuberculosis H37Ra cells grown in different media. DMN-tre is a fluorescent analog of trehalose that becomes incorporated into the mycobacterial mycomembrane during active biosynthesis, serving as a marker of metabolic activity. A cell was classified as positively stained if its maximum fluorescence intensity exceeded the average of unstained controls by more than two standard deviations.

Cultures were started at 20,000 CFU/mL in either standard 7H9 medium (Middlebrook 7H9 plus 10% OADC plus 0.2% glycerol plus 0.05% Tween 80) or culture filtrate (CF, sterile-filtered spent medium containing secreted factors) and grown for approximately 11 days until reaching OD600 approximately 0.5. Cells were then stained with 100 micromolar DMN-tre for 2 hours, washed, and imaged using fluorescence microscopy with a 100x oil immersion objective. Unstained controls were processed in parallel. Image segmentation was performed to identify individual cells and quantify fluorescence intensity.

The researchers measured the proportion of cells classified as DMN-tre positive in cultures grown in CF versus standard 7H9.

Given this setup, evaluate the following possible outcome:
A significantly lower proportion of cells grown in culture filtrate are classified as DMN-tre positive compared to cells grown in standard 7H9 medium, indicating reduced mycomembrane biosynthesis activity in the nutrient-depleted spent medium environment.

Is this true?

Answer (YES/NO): NO